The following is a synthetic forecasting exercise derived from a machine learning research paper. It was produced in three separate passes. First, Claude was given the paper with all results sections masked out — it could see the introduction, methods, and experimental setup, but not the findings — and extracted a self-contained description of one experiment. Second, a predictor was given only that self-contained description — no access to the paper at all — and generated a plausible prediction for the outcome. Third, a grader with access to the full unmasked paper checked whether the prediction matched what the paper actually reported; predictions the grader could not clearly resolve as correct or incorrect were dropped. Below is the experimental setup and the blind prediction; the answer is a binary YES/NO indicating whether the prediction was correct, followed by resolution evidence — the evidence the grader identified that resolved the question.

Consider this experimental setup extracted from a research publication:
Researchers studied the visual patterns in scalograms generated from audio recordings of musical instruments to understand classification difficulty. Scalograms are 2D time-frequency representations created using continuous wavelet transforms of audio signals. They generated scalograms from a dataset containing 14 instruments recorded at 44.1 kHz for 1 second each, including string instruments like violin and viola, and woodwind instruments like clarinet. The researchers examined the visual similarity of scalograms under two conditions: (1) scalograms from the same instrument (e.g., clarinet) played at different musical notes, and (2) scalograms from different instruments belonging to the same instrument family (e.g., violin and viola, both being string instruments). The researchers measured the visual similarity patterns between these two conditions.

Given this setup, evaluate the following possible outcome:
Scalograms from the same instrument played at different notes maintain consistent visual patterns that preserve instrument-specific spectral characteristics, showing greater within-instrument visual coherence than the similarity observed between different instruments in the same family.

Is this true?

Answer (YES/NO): NO